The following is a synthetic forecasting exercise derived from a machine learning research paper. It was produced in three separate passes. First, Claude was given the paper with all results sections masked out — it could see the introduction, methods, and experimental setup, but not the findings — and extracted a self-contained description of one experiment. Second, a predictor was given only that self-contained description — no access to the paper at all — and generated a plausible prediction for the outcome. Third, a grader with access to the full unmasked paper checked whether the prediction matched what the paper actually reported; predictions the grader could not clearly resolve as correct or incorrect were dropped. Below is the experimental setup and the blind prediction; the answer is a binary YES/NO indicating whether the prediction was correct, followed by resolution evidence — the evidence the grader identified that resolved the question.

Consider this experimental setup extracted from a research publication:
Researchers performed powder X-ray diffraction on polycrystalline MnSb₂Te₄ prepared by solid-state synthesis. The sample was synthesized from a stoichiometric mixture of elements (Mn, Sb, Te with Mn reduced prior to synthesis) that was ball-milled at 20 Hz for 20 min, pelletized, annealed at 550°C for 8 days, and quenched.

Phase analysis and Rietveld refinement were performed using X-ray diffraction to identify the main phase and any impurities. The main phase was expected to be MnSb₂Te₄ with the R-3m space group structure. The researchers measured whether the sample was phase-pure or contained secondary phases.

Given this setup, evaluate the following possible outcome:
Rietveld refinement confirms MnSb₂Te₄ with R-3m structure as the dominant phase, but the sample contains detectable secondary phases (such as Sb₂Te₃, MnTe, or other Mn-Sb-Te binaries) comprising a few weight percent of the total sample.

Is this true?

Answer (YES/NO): YES